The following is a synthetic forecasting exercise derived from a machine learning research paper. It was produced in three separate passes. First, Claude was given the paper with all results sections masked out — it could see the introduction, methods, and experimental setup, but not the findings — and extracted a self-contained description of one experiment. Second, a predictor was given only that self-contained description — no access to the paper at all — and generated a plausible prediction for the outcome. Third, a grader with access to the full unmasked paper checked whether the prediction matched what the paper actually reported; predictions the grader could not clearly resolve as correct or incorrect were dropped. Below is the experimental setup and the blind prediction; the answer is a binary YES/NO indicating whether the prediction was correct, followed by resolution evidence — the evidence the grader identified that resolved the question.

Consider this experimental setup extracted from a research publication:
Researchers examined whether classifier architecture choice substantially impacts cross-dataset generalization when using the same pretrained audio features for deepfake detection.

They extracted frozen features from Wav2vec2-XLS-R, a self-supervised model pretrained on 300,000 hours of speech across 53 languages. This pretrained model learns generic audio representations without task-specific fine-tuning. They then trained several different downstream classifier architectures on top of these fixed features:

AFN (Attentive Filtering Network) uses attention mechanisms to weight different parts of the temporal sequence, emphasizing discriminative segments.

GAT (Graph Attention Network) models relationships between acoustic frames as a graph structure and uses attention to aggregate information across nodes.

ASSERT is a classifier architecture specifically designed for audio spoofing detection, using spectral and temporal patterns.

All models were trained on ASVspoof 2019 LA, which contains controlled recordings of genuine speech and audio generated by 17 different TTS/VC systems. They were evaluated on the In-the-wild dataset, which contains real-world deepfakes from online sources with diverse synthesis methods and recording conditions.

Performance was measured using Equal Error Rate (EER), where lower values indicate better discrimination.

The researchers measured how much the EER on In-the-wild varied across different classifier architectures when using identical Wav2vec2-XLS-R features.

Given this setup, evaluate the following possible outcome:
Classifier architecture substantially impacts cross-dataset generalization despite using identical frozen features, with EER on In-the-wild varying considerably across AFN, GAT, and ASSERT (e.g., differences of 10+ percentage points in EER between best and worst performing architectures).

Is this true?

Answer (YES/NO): NO